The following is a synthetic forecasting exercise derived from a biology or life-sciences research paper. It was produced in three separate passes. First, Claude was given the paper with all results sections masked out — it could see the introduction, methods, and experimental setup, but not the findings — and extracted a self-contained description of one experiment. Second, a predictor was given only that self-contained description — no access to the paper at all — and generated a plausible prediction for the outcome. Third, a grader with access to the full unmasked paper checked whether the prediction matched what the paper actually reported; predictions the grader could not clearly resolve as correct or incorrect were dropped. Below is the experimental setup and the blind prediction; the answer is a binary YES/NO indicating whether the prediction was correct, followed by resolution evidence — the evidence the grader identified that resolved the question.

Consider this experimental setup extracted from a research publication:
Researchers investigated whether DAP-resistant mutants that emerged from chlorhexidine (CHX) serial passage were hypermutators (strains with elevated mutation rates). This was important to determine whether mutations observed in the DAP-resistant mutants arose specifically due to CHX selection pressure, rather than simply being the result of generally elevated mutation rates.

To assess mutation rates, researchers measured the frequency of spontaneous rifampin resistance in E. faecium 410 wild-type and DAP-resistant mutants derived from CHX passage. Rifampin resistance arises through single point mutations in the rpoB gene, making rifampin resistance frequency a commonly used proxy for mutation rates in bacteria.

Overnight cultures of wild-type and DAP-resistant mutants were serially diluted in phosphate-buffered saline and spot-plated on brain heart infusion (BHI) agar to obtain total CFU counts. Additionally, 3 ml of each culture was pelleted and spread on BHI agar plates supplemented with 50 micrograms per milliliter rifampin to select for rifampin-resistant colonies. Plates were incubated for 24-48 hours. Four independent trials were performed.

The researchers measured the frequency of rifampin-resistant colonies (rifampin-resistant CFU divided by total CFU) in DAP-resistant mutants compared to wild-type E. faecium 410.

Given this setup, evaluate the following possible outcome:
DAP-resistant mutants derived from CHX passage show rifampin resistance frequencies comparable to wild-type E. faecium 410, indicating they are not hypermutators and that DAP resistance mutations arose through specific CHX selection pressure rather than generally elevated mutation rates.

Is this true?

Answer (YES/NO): YES